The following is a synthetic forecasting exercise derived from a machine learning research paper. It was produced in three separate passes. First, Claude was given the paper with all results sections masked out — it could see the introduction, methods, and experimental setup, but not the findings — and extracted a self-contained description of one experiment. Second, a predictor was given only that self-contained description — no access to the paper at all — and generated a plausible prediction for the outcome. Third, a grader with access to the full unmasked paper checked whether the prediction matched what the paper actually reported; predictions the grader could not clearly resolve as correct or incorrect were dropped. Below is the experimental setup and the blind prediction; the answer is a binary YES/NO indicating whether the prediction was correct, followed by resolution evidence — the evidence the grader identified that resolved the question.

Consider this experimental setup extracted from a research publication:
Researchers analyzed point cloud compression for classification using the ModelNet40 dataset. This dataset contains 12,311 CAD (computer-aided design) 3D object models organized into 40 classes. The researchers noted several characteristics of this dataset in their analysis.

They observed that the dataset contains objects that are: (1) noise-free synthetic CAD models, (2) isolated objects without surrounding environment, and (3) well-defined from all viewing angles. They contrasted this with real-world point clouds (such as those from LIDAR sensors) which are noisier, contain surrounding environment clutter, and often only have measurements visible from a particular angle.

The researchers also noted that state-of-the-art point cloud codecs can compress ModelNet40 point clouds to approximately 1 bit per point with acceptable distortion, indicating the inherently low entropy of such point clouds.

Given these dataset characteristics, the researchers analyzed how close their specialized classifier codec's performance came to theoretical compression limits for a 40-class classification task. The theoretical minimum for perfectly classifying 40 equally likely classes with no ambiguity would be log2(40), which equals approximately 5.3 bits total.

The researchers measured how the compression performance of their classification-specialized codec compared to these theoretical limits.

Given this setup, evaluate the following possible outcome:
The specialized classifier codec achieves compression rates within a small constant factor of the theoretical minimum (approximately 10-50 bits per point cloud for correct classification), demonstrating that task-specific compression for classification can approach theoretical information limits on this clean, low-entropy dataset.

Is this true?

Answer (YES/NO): NO